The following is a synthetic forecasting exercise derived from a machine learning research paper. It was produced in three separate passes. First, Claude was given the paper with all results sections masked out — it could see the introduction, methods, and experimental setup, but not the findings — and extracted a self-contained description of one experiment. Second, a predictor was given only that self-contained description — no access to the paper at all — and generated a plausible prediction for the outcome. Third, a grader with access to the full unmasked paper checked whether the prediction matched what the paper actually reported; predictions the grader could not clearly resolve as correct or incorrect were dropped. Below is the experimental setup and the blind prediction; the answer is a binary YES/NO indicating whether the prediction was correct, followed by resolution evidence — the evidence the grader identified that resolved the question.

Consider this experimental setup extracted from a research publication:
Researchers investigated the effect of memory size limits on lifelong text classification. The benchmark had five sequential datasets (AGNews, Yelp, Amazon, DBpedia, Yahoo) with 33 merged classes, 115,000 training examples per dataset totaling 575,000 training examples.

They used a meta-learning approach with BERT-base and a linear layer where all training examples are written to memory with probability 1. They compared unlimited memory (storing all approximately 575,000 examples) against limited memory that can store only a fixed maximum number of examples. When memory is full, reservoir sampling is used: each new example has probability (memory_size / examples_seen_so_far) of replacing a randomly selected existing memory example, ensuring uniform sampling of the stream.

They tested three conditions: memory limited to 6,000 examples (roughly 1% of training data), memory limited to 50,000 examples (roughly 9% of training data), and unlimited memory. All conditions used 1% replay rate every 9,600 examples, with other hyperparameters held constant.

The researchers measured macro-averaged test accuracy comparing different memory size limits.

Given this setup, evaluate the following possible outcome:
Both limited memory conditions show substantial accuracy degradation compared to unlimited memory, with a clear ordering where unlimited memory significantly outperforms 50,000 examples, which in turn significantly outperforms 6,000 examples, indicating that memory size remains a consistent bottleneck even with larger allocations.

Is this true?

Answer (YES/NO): NO